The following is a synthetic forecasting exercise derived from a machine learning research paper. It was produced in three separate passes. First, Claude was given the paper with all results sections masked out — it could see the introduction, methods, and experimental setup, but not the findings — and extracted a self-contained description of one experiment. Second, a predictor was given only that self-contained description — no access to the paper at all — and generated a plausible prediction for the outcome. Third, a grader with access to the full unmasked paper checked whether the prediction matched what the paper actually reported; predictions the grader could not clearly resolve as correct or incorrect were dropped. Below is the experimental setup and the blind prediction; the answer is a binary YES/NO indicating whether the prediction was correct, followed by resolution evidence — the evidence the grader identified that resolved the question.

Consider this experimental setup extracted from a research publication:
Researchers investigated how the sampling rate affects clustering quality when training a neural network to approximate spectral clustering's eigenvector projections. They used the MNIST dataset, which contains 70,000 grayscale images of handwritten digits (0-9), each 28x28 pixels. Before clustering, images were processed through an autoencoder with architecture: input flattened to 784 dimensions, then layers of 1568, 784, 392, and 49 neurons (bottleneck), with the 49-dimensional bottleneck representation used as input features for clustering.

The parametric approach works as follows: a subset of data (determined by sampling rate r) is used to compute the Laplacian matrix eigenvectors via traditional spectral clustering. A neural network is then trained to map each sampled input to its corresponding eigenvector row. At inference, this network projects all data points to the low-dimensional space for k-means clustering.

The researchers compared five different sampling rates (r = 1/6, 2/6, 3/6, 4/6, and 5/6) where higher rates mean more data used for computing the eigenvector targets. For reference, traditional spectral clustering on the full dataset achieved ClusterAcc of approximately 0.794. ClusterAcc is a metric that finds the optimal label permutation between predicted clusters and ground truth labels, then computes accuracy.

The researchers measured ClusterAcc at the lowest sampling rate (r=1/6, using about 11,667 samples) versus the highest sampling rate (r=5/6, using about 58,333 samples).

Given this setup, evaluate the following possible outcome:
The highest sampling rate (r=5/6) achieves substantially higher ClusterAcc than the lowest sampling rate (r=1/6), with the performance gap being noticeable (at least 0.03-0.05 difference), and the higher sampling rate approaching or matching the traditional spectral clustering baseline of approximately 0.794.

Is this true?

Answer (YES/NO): YES